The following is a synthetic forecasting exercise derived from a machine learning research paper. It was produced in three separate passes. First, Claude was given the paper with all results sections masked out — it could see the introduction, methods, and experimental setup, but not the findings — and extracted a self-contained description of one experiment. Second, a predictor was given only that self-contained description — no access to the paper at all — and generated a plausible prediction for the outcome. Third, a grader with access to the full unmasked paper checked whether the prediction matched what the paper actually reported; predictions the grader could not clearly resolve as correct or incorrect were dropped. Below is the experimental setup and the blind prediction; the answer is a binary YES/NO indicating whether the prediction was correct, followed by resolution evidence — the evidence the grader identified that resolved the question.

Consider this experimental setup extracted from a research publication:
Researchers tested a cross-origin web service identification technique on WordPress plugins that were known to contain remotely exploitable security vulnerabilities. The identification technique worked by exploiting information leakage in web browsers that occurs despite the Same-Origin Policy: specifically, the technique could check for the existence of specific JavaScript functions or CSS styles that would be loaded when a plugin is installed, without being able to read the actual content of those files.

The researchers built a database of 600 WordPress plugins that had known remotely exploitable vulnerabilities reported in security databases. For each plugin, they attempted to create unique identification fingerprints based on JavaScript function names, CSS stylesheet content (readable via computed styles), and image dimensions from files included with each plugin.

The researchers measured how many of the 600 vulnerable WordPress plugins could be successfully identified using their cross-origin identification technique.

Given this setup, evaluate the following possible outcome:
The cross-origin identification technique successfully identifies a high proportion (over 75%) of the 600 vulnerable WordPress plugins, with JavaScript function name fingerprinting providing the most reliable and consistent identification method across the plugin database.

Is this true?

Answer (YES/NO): NO